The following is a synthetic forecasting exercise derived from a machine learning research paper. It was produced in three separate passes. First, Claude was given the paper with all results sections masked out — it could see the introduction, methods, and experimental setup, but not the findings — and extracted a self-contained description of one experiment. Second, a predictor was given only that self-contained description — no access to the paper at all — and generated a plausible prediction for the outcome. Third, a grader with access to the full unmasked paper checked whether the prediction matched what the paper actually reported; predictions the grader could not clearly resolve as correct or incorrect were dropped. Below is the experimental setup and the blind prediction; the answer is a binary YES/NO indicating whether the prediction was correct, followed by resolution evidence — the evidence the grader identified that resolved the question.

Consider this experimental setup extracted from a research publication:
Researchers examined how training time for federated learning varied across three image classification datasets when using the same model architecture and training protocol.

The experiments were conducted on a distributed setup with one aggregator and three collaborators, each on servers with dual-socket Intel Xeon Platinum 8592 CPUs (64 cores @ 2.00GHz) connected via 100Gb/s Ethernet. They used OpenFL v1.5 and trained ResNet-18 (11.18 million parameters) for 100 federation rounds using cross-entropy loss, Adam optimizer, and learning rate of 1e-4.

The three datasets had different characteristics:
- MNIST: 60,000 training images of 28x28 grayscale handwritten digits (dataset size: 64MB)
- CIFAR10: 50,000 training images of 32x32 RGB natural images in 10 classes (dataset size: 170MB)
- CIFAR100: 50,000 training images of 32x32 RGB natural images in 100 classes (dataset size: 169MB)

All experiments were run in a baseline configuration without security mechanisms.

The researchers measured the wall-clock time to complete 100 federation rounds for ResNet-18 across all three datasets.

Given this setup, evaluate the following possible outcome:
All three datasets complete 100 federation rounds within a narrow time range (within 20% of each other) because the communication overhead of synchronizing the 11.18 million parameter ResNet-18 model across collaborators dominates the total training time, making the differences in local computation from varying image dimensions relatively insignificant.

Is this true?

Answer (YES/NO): NO